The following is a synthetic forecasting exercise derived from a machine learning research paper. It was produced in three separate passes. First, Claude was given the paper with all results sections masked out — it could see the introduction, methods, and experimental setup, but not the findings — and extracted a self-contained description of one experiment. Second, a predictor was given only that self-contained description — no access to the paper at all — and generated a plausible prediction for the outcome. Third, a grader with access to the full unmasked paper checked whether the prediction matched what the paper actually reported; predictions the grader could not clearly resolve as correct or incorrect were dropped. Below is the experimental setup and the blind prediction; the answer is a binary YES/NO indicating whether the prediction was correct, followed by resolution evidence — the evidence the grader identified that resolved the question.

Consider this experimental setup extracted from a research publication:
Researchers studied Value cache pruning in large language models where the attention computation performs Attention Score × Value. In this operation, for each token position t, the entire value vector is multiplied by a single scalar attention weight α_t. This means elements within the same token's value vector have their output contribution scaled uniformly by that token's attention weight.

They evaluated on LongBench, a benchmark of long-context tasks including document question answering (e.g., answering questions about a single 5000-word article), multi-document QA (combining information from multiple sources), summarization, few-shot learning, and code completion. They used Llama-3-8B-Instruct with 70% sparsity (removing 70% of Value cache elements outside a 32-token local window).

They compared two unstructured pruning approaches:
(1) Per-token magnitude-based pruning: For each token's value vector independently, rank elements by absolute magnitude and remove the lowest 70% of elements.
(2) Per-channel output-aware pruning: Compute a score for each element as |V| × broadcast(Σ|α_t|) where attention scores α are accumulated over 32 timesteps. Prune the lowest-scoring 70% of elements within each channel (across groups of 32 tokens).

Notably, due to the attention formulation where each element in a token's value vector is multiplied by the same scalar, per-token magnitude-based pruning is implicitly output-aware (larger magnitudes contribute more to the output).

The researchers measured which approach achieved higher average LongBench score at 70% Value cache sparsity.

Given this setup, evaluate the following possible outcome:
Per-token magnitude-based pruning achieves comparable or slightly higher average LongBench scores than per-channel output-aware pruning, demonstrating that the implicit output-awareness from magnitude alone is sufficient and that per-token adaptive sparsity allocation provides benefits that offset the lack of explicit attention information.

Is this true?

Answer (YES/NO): YES